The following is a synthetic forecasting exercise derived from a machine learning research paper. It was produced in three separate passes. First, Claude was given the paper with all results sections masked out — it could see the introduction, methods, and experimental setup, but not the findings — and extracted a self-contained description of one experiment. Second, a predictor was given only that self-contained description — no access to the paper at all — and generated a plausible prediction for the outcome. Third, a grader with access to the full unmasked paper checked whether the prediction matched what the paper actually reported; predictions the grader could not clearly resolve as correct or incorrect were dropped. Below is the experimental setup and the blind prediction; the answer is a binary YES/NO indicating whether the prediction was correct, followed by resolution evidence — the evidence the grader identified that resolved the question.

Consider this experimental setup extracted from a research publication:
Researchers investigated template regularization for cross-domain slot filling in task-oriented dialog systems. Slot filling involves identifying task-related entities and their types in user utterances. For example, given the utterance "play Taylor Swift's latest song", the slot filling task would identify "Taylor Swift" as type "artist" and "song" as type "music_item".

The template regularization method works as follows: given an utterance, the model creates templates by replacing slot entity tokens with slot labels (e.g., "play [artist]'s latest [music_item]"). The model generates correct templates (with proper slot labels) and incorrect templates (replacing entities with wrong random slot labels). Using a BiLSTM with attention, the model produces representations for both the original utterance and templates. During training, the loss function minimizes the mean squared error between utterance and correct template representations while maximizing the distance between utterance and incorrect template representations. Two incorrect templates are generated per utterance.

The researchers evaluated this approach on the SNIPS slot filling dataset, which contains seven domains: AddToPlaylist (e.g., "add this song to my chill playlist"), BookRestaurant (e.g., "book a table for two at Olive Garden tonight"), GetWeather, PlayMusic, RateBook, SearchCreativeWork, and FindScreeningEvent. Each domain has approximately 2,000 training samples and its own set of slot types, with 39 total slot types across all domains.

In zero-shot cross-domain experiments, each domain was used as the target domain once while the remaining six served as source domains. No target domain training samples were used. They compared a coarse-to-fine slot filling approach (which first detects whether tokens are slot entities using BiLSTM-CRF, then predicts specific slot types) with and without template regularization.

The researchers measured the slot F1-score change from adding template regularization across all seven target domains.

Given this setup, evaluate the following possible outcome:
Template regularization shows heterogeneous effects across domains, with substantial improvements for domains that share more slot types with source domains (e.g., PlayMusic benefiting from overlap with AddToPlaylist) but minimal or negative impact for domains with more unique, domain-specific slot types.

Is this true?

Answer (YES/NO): NO